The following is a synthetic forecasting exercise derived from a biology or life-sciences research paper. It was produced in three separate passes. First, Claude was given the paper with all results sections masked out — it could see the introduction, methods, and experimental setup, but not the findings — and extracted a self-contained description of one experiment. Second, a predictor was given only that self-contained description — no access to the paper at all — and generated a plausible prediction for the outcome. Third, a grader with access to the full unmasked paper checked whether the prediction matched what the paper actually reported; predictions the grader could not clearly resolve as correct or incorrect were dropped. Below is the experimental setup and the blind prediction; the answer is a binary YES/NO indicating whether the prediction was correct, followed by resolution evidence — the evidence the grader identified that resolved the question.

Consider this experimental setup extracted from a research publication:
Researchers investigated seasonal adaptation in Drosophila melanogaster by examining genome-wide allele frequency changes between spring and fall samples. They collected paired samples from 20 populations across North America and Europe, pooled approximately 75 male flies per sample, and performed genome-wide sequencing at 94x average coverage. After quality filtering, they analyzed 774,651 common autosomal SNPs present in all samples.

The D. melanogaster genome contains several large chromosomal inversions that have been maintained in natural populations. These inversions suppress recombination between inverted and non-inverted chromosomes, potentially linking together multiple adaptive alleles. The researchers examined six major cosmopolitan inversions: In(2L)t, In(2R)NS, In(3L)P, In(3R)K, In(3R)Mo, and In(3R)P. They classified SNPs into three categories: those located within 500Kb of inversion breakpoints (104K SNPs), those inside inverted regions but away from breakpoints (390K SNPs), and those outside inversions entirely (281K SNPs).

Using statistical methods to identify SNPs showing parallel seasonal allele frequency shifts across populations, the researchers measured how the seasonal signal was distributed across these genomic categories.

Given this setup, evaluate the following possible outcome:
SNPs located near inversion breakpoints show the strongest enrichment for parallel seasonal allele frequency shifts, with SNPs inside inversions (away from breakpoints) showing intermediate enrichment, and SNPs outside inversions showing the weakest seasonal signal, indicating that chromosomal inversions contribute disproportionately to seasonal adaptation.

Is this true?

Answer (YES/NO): YES